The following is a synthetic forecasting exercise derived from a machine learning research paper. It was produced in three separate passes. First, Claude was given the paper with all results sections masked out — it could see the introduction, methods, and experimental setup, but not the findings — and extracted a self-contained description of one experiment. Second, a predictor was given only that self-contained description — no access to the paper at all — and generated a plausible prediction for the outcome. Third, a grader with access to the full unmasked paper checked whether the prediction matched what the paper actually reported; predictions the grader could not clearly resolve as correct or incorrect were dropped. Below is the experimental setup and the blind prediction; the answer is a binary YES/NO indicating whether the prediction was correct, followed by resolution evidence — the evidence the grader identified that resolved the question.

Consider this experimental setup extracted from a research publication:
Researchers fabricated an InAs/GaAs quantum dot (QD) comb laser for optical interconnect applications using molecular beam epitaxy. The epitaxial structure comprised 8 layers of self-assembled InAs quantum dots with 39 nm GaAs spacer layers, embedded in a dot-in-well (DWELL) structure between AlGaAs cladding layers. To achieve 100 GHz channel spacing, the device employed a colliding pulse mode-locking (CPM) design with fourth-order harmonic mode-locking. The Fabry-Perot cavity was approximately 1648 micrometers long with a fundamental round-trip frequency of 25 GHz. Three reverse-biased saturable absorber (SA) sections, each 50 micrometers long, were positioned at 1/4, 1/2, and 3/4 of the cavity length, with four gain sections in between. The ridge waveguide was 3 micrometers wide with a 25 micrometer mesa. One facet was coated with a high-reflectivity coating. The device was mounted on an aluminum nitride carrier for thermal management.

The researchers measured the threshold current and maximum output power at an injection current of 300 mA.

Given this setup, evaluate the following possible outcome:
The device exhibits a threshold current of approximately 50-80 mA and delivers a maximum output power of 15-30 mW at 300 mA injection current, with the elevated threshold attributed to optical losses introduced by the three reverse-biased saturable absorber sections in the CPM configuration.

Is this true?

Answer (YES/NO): NO